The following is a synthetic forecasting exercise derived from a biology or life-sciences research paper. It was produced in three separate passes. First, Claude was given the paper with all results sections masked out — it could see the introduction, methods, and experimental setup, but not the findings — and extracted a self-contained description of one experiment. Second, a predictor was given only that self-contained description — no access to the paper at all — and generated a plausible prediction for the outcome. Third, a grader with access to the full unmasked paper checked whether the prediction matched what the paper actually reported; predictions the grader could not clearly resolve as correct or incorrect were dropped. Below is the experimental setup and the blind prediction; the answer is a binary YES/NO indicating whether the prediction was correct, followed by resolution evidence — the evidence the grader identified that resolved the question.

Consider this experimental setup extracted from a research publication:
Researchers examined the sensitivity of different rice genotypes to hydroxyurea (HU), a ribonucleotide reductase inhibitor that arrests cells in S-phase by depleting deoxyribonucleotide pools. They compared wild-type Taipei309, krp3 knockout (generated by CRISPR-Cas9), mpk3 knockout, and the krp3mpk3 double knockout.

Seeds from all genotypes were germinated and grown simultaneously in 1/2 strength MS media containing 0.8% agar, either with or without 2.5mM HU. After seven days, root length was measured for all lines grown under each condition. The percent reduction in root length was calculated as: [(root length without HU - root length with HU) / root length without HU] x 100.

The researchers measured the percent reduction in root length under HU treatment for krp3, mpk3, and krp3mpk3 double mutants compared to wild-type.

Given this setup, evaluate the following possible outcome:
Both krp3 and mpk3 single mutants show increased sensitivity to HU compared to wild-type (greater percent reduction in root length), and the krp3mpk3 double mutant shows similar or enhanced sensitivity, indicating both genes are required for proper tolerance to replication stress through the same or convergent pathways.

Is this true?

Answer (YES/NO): NO